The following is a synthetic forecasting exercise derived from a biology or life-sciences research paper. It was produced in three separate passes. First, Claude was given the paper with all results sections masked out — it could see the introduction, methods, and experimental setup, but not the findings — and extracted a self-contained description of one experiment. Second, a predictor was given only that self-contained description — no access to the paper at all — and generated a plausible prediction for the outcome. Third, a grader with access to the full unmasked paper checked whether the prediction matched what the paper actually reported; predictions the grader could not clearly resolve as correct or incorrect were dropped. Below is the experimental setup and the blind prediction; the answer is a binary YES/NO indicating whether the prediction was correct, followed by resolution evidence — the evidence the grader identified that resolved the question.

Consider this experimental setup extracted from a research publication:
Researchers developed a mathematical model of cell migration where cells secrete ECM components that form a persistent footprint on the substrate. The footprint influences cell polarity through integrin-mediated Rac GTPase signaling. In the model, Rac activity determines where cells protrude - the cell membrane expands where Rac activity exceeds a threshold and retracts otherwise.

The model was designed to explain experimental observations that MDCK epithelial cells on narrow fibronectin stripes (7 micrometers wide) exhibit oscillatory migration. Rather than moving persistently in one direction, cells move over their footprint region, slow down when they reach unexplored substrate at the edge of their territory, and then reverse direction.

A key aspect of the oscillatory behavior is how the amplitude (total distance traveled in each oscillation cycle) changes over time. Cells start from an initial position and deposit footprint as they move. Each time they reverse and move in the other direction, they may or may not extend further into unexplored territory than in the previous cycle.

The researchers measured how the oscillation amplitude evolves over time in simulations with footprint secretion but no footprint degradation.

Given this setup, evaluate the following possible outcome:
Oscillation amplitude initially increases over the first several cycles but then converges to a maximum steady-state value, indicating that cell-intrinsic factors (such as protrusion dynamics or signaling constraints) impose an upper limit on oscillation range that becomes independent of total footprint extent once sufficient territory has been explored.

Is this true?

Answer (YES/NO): NO